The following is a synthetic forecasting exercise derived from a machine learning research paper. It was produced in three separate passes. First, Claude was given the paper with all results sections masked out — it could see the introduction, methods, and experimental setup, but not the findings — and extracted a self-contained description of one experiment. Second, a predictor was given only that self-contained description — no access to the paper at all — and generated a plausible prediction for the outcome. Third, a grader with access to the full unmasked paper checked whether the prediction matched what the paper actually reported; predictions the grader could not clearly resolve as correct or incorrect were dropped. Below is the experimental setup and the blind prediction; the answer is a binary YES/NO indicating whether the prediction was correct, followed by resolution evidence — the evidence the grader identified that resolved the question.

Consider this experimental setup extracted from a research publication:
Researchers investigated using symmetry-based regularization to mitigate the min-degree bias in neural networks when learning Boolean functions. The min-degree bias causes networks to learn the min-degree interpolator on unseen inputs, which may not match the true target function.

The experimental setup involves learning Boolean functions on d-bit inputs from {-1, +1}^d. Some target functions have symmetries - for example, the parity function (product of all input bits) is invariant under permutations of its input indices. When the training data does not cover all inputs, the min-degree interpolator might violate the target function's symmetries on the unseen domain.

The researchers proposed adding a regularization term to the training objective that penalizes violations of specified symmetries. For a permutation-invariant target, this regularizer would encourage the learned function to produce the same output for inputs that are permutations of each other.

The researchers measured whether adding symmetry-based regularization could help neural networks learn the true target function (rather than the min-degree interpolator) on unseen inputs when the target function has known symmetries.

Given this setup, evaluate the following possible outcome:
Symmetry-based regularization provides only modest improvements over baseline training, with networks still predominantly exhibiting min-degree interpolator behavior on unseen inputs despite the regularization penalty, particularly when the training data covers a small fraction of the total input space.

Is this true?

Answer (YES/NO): NO